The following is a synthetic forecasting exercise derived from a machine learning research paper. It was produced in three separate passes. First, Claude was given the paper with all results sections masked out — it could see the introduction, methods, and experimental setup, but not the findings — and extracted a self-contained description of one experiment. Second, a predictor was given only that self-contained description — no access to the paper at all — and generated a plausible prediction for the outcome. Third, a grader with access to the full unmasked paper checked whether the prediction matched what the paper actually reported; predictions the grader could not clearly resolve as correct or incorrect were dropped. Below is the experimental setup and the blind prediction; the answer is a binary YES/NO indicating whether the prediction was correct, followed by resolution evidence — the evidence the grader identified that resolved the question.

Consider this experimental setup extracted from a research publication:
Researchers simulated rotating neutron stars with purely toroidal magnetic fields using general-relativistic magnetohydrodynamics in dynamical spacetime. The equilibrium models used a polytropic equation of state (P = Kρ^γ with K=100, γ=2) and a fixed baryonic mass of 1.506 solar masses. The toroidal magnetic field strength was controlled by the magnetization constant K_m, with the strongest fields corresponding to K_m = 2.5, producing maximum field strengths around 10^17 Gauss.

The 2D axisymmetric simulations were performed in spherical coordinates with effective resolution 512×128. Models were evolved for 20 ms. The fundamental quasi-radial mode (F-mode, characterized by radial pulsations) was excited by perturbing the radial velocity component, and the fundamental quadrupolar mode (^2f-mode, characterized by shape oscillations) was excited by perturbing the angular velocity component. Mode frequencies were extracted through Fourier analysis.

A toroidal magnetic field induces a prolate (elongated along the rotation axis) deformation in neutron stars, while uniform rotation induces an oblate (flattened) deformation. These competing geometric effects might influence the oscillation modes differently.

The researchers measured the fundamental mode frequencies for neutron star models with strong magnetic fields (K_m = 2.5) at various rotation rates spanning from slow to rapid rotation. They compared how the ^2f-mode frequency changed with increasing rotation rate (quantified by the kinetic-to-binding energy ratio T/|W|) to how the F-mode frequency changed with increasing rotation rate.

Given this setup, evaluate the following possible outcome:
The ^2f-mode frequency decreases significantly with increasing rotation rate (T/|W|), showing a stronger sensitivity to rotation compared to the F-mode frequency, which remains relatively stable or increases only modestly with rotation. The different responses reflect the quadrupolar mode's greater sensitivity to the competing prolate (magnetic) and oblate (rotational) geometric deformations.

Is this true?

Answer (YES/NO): NO